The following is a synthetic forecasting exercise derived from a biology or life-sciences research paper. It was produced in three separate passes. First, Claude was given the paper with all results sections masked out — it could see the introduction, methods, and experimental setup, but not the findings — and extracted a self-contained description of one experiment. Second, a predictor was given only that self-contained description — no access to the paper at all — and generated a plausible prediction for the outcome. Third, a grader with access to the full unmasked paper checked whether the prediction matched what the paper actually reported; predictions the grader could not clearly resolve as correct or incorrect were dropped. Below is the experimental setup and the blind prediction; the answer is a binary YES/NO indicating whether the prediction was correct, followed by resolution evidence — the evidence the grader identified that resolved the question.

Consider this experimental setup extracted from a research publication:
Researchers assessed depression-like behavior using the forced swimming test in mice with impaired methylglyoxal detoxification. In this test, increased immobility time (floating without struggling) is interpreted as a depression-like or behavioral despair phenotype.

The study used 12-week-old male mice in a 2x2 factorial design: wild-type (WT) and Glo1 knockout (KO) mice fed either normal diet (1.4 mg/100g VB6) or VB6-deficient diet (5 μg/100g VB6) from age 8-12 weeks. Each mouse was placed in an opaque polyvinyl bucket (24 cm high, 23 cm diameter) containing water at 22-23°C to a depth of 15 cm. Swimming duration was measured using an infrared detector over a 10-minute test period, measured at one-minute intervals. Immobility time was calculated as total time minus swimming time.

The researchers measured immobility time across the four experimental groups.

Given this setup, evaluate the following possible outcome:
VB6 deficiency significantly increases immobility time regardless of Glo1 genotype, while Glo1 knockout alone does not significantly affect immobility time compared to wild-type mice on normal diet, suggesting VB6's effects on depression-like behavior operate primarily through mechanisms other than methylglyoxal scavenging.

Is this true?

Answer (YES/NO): NO